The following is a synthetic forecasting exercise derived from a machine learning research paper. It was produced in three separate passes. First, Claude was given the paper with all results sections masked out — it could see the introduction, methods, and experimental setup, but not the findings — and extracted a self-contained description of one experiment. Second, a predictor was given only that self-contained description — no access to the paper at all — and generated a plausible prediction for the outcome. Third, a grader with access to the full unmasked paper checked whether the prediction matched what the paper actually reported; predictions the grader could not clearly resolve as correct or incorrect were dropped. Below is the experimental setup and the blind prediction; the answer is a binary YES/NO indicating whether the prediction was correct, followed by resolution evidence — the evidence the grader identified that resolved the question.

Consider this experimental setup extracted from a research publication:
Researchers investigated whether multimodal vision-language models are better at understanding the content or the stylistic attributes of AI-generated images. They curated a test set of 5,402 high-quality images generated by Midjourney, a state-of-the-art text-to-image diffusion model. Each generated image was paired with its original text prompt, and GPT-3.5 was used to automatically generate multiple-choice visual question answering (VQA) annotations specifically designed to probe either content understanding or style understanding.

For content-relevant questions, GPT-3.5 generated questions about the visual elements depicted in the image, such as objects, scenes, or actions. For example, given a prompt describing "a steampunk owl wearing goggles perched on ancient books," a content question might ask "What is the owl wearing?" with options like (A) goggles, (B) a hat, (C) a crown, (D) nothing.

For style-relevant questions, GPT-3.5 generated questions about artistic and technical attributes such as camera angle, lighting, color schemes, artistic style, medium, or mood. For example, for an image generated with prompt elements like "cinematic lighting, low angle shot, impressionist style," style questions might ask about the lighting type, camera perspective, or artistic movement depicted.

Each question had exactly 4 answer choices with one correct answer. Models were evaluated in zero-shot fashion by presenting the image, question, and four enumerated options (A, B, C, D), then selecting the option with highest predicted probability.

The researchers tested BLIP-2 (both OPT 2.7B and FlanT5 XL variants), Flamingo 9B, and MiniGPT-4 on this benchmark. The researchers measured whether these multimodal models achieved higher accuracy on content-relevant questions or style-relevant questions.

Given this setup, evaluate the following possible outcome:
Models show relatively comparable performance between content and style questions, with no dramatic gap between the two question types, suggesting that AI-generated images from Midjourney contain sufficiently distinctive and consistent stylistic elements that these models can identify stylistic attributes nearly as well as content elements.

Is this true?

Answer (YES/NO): NO